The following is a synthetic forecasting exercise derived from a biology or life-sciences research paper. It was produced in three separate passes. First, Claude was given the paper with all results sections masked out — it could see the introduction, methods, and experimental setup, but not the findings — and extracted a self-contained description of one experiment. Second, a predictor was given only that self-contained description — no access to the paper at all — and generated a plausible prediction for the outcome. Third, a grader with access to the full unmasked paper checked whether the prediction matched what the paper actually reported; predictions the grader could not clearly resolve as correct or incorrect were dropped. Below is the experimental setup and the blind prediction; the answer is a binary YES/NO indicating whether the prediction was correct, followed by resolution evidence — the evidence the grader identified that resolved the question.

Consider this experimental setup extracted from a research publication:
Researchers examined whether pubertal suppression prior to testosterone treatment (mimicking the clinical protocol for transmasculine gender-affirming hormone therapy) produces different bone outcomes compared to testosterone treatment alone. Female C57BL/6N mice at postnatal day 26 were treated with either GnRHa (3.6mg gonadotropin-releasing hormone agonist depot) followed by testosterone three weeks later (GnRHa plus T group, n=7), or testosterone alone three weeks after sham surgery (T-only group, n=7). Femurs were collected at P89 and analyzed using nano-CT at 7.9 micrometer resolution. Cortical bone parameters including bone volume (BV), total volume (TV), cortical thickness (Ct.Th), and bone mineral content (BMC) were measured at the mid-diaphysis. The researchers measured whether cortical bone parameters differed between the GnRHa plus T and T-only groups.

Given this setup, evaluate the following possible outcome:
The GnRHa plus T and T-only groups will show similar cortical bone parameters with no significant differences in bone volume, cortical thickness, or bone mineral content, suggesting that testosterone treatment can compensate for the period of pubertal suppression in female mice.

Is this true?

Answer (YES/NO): YES